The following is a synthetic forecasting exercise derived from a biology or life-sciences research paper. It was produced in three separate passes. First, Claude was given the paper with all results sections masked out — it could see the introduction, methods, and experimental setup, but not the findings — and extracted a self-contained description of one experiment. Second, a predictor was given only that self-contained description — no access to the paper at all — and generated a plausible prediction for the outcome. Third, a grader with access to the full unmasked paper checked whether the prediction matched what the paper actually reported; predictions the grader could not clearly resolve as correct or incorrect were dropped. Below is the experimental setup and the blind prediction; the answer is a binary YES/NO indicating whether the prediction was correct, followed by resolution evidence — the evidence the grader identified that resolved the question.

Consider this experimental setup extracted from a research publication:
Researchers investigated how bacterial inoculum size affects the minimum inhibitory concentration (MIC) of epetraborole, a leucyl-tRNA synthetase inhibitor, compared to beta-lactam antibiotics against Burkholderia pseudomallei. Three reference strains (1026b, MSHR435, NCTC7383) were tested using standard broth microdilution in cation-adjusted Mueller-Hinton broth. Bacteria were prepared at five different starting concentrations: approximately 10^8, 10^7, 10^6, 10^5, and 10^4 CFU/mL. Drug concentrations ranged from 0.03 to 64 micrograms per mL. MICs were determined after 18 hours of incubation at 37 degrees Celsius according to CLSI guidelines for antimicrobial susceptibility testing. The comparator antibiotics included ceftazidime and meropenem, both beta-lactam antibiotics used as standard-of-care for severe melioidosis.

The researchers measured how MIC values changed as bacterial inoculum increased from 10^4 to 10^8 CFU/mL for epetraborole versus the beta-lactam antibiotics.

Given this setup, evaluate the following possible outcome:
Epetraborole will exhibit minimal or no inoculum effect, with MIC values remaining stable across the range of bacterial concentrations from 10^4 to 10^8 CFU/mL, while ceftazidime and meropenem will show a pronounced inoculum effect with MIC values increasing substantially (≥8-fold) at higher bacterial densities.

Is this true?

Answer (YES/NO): NO